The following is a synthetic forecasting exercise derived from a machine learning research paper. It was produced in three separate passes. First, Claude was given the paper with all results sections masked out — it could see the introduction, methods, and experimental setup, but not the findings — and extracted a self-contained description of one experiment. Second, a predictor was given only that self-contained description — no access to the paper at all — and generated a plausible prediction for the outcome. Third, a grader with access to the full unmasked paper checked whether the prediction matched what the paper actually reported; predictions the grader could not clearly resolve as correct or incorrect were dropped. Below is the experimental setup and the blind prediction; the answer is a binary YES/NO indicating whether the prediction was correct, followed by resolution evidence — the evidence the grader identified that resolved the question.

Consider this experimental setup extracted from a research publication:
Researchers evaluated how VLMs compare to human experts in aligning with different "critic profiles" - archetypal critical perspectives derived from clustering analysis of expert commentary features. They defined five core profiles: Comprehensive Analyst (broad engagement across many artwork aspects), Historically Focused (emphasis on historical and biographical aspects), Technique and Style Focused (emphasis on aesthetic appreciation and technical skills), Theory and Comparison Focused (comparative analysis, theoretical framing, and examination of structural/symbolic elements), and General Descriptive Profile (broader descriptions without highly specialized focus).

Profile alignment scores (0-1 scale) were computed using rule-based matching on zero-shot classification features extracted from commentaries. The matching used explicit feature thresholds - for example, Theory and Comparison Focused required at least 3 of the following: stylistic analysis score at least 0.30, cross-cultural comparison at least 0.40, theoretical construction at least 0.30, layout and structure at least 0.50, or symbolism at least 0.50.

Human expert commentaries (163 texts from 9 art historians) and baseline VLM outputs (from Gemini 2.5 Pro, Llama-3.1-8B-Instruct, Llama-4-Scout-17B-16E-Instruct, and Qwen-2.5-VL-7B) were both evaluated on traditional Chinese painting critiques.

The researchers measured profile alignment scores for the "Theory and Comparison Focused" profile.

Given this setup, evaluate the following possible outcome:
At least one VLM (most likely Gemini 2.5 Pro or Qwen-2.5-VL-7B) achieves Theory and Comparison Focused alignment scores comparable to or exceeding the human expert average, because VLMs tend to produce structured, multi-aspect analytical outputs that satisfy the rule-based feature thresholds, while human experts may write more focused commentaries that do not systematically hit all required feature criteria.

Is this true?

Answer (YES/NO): YES